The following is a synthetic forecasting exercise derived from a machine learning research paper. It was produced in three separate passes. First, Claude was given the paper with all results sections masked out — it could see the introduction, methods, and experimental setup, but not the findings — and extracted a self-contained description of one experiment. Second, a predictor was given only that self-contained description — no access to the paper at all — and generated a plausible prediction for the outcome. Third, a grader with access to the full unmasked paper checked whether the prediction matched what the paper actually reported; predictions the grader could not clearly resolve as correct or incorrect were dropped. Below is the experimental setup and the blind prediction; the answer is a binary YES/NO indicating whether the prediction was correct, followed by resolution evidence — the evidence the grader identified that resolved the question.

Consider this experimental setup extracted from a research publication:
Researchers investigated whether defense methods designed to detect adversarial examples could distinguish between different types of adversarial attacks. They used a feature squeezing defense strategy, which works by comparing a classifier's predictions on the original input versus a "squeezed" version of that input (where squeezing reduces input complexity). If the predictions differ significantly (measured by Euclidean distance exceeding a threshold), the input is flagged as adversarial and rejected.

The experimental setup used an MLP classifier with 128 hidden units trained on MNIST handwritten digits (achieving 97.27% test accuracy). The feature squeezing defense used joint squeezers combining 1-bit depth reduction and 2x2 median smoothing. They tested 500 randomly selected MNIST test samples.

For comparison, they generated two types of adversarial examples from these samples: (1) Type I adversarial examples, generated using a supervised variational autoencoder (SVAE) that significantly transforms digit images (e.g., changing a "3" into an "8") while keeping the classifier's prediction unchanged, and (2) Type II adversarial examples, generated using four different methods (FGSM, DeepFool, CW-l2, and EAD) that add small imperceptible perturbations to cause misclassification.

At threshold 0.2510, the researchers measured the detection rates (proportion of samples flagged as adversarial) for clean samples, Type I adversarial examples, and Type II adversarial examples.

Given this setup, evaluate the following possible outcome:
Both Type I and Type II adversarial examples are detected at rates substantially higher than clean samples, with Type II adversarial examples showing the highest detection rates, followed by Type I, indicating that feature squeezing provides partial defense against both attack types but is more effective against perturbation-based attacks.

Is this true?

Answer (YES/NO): NO